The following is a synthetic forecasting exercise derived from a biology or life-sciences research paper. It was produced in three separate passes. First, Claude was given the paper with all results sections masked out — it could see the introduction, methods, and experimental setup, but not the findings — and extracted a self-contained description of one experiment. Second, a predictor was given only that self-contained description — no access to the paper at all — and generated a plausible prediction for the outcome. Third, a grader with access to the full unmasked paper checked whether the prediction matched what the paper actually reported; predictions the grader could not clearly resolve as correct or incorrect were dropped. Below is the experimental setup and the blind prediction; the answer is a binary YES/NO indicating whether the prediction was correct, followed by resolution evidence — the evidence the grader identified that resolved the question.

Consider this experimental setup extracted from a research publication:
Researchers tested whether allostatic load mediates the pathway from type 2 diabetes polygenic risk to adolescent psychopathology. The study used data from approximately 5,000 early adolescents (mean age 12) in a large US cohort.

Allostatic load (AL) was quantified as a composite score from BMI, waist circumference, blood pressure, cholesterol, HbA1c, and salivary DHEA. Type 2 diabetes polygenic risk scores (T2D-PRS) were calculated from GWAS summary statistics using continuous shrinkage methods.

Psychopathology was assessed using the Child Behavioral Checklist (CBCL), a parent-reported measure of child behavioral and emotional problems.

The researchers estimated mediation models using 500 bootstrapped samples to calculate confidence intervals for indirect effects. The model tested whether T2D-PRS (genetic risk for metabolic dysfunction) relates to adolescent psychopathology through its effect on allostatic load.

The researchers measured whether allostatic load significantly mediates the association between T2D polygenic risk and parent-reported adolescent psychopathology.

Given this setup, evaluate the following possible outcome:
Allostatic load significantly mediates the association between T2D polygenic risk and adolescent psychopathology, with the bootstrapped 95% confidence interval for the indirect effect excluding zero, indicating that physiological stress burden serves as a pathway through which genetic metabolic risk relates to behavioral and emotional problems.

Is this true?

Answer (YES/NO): YES